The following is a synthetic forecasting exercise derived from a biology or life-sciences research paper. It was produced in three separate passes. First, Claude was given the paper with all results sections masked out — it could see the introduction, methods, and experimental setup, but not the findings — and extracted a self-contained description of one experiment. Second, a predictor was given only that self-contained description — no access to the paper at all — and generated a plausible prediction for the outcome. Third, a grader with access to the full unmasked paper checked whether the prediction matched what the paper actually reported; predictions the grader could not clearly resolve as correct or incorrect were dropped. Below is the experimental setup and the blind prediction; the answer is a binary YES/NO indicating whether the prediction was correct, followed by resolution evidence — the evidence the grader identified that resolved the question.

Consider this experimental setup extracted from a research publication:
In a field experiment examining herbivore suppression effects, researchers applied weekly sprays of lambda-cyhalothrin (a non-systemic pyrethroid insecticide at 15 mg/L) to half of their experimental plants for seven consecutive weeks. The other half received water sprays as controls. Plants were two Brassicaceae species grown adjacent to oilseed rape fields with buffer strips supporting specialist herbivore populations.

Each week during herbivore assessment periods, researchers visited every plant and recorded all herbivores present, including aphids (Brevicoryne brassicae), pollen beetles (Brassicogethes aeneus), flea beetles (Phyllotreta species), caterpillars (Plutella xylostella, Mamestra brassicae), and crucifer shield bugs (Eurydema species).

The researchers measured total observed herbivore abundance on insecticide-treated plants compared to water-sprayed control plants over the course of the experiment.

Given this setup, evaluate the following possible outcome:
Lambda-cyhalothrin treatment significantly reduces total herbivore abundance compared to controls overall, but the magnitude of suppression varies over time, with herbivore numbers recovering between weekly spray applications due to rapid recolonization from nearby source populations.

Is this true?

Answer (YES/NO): NO